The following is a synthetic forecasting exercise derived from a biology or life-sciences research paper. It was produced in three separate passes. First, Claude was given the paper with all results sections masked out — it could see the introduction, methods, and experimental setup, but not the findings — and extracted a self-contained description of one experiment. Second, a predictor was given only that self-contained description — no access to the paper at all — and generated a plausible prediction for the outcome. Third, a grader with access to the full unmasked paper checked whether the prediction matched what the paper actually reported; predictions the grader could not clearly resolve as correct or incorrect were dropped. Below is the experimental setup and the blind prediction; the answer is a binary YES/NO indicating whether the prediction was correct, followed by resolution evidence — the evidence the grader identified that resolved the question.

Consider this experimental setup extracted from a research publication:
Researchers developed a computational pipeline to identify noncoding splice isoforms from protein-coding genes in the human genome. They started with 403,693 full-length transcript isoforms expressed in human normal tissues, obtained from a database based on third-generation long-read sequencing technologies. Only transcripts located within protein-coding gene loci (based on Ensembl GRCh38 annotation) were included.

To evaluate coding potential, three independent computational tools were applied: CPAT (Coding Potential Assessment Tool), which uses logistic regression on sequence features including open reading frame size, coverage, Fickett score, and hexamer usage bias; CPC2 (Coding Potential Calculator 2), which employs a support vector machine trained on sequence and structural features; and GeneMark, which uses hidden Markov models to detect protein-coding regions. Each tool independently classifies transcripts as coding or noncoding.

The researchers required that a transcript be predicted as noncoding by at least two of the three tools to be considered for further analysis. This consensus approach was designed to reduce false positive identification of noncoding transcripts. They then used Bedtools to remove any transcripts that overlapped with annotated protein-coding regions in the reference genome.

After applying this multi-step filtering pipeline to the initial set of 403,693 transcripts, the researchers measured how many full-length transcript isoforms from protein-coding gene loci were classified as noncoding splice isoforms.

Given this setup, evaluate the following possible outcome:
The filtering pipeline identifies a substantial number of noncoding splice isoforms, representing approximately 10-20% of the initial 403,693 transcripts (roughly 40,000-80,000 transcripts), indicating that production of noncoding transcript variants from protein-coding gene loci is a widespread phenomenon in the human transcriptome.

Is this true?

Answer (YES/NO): NO